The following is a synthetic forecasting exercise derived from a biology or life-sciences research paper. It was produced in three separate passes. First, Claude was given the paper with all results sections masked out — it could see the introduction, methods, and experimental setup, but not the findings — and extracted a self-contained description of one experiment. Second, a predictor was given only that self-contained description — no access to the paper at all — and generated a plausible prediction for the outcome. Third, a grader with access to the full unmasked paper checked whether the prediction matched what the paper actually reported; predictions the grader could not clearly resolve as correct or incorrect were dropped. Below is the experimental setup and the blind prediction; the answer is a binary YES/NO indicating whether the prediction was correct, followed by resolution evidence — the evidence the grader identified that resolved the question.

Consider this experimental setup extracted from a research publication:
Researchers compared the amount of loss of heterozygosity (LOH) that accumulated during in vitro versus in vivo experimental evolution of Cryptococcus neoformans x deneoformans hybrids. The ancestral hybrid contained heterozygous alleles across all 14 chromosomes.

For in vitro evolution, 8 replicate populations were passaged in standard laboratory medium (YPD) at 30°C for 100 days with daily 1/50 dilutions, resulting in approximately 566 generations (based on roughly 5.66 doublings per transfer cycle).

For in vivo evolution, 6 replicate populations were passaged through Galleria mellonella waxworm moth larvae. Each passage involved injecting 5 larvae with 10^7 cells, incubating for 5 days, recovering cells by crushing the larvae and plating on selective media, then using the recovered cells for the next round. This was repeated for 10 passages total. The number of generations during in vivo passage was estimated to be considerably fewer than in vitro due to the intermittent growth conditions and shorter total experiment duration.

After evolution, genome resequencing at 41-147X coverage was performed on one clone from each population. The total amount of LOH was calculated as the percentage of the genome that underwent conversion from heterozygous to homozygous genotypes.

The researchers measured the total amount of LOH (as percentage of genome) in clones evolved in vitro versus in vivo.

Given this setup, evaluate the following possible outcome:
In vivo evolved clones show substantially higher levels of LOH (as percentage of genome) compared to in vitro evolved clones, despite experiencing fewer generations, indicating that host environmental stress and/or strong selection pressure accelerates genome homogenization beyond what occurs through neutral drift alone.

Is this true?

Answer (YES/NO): NO